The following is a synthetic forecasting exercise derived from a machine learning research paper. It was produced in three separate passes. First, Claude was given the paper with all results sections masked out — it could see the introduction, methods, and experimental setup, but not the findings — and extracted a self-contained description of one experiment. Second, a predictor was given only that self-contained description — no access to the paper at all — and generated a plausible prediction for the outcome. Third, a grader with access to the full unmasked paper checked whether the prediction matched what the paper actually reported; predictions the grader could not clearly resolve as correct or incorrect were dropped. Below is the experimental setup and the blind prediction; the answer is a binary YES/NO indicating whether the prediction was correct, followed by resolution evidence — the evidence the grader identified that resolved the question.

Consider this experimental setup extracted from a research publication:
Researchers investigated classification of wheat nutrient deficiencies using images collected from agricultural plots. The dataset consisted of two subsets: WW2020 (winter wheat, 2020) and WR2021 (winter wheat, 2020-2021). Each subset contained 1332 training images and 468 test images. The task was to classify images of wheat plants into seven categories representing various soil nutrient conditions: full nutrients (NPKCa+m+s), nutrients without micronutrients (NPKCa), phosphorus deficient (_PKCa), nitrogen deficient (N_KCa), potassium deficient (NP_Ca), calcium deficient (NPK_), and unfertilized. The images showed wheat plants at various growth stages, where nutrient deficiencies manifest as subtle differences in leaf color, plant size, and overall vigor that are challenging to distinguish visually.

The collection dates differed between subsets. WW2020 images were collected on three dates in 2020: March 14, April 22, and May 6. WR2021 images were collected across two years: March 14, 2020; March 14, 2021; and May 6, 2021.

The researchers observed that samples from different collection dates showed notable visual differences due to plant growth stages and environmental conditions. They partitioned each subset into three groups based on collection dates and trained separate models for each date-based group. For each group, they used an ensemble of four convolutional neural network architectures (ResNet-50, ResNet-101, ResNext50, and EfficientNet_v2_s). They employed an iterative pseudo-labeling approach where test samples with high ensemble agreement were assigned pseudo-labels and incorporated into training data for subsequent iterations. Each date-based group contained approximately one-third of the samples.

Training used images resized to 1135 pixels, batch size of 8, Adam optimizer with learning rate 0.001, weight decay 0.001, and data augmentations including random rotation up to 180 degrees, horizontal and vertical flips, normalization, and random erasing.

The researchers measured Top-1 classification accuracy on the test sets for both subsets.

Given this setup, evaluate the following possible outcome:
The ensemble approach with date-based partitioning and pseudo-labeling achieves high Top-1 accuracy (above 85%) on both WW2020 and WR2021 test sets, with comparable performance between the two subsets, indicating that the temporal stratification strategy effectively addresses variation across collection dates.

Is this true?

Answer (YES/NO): YES